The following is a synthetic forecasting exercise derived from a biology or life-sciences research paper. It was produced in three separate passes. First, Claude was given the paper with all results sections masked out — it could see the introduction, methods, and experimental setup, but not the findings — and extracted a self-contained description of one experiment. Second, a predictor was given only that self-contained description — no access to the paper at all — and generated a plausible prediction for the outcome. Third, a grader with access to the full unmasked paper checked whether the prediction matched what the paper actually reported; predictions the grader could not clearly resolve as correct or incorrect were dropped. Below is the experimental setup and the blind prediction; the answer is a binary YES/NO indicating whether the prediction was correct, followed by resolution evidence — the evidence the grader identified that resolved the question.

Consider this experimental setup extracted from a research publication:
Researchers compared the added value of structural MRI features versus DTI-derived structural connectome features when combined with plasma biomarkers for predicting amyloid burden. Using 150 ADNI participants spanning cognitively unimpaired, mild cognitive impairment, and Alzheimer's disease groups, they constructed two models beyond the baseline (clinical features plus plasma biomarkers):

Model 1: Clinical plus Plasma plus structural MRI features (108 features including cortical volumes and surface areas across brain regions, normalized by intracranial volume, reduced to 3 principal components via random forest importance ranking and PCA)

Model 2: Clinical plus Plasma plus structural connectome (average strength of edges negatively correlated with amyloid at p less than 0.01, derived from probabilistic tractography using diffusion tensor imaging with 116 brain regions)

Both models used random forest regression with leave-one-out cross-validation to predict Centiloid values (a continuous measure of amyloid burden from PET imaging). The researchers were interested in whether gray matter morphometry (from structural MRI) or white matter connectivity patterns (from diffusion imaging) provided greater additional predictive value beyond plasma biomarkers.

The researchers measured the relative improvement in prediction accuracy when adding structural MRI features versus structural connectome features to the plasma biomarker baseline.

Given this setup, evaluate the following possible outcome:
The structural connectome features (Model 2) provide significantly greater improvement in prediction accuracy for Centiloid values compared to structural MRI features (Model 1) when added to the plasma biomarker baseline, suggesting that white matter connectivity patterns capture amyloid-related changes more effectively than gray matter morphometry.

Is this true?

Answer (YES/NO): NO